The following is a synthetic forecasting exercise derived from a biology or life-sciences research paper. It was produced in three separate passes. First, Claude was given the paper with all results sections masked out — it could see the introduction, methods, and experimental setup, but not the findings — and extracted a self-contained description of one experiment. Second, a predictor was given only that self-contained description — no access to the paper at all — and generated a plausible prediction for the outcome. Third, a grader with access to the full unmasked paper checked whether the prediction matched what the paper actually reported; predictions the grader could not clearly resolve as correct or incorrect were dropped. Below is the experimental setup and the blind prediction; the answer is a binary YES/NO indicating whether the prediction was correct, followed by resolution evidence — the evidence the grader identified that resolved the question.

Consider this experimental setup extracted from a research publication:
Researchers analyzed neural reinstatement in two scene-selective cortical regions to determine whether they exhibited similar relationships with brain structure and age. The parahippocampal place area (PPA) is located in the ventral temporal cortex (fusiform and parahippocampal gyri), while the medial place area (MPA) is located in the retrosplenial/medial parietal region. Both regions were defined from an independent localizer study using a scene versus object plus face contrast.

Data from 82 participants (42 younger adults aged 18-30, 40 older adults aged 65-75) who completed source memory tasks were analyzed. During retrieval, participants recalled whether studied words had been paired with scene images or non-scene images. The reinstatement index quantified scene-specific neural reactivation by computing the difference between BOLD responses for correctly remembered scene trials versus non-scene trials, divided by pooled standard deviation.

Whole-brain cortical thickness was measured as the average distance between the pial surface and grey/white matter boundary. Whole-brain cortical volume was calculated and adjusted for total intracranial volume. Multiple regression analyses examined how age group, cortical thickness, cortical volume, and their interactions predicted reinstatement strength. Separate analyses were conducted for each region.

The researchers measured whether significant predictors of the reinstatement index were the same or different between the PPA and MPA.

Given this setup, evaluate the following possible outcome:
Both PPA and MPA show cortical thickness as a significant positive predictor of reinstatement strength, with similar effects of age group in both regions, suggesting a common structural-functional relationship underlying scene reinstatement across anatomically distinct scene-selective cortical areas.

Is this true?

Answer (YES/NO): NO